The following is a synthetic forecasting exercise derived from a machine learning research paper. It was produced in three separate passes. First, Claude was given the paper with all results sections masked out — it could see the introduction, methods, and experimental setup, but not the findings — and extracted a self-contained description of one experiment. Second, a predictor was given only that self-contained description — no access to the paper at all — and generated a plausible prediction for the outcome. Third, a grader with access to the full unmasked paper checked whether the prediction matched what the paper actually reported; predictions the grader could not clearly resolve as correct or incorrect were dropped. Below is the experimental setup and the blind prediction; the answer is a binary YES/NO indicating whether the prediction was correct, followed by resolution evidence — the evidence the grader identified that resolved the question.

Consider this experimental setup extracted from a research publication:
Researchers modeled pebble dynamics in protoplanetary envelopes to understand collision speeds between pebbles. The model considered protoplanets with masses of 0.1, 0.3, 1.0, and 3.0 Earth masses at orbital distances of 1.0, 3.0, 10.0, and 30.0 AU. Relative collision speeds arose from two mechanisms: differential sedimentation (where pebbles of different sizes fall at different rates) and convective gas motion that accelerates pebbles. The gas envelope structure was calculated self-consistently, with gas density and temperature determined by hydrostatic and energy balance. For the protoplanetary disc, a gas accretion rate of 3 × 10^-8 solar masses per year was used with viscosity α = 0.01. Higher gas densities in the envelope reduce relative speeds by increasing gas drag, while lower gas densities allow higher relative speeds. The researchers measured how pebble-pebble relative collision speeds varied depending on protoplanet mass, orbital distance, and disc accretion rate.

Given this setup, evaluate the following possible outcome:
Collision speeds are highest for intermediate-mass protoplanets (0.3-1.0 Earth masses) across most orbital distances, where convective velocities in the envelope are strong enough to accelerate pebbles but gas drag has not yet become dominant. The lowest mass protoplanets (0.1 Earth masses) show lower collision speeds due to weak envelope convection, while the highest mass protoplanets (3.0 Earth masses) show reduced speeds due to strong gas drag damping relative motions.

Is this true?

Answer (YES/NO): NO